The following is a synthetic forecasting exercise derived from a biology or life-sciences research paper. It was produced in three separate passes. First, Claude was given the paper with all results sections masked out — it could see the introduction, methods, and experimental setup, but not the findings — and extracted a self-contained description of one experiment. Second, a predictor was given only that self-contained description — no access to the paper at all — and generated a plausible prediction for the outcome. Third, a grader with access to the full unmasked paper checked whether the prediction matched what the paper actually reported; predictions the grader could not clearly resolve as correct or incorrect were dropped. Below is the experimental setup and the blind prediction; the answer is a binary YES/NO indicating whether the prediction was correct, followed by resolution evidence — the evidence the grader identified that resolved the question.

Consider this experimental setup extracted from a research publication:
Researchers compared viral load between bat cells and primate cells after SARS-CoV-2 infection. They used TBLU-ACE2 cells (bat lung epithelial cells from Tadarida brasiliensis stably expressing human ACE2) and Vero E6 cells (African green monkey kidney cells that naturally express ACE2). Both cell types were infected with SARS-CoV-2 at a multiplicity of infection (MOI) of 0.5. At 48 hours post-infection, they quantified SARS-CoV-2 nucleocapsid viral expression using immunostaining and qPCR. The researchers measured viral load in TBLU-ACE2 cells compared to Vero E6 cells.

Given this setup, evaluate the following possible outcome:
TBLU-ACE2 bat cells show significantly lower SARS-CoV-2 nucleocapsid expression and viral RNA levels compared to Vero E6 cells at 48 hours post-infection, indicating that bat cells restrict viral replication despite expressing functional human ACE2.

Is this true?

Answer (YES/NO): YES